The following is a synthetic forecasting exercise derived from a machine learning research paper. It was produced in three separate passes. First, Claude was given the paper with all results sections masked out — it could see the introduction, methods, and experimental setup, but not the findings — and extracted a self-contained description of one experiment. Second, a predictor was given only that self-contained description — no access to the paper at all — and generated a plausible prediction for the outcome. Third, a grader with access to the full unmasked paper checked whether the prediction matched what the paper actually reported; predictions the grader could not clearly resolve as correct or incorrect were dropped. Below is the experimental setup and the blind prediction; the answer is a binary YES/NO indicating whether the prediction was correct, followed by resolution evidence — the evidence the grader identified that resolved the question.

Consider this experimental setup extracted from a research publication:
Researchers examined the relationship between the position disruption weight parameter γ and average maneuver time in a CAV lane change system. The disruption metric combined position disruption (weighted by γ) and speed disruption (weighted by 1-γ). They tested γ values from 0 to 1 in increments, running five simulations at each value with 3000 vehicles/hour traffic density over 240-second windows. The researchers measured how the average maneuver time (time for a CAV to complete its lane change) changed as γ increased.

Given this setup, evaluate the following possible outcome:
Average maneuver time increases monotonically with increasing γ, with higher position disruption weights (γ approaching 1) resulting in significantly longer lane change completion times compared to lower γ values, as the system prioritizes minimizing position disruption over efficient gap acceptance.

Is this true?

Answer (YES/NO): YES